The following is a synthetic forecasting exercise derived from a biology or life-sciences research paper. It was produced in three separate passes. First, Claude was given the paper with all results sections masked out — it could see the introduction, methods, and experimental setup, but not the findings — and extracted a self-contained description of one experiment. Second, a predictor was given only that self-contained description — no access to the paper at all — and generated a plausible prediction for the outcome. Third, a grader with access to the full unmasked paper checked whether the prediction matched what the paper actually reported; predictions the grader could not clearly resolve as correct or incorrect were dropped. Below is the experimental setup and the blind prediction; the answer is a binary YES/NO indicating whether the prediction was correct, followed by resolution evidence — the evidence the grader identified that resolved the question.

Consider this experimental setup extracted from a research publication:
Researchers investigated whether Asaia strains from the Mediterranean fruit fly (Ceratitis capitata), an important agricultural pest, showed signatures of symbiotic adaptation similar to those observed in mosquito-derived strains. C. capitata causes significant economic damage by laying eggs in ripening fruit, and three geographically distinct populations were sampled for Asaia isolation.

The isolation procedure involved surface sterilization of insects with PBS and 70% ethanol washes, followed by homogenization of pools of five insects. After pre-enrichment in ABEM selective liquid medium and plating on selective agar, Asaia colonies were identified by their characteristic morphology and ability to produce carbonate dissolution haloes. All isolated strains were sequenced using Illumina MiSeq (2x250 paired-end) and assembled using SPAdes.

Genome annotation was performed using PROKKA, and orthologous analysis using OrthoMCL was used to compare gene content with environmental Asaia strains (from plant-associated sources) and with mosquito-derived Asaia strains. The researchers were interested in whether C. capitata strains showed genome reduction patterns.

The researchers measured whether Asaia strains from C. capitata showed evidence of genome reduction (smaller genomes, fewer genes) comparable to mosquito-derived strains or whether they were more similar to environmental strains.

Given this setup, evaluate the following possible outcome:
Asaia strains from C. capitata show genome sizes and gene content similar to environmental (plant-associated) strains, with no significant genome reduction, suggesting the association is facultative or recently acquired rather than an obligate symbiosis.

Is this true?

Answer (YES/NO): NO